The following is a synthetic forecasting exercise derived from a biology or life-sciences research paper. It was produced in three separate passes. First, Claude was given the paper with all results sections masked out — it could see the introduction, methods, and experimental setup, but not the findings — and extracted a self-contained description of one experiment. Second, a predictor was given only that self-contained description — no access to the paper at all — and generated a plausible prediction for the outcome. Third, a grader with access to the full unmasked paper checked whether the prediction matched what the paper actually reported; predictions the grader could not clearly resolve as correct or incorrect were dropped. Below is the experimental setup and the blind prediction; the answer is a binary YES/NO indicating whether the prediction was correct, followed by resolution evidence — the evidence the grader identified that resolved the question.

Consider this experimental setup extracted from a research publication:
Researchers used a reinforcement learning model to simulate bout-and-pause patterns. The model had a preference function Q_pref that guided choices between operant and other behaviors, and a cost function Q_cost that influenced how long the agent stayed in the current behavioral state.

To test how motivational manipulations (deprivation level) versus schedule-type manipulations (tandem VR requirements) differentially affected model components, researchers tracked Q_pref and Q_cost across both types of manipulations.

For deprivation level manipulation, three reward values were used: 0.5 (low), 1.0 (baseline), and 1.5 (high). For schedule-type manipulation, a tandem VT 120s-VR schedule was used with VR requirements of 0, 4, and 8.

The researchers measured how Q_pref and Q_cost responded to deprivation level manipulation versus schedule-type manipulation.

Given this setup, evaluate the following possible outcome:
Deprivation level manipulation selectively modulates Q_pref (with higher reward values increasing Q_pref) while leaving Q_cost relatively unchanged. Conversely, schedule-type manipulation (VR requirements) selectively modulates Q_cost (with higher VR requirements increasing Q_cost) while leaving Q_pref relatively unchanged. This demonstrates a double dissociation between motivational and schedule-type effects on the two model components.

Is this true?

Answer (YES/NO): NO